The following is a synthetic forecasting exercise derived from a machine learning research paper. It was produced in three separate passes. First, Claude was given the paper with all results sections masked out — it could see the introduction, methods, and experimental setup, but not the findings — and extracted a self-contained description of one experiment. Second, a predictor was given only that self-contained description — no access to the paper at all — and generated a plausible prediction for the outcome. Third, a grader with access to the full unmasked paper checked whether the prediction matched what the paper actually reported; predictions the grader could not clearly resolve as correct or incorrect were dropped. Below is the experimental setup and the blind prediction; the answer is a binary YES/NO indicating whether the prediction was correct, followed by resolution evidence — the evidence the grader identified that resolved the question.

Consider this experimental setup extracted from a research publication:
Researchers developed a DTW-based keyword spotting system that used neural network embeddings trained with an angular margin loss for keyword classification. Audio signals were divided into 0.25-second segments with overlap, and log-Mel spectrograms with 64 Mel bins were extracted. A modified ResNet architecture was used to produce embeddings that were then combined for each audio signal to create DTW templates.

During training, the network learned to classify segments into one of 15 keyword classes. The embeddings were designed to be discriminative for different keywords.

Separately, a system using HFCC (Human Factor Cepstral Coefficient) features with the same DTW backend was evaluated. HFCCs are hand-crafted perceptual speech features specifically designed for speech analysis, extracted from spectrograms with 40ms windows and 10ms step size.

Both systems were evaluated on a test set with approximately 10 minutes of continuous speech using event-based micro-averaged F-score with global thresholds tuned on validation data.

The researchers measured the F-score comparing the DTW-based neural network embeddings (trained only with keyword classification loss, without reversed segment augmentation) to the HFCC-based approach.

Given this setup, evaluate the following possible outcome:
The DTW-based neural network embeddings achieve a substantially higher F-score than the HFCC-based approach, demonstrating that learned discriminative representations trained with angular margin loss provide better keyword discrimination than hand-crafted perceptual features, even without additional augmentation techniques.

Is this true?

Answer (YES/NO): NO